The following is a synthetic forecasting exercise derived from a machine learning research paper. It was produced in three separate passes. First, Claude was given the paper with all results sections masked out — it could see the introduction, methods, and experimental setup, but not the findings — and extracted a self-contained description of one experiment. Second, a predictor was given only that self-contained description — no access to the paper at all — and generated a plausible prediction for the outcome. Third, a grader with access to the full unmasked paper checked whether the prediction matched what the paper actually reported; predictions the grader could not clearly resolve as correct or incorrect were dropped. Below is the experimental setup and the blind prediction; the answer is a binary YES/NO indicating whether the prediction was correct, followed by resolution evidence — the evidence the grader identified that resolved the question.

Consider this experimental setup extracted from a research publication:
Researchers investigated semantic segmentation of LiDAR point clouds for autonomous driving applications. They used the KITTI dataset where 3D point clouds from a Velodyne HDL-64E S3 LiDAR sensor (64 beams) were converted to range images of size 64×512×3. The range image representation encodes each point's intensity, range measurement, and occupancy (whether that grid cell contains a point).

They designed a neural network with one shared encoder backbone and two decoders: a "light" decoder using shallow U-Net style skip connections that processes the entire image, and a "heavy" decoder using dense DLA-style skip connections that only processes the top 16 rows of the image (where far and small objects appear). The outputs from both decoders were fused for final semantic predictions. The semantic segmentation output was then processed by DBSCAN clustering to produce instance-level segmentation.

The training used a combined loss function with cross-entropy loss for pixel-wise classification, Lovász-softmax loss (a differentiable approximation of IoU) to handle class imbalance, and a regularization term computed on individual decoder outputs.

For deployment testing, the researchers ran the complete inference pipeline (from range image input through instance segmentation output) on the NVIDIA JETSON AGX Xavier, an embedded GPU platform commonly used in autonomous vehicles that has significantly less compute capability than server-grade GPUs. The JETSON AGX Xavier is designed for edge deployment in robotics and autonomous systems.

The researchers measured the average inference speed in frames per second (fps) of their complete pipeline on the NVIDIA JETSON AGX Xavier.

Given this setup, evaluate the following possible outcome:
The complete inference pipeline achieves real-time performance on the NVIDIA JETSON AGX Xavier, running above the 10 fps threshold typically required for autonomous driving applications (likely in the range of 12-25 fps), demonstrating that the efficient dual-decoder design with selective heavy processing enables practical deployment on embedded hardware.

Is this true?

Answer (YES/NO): YES